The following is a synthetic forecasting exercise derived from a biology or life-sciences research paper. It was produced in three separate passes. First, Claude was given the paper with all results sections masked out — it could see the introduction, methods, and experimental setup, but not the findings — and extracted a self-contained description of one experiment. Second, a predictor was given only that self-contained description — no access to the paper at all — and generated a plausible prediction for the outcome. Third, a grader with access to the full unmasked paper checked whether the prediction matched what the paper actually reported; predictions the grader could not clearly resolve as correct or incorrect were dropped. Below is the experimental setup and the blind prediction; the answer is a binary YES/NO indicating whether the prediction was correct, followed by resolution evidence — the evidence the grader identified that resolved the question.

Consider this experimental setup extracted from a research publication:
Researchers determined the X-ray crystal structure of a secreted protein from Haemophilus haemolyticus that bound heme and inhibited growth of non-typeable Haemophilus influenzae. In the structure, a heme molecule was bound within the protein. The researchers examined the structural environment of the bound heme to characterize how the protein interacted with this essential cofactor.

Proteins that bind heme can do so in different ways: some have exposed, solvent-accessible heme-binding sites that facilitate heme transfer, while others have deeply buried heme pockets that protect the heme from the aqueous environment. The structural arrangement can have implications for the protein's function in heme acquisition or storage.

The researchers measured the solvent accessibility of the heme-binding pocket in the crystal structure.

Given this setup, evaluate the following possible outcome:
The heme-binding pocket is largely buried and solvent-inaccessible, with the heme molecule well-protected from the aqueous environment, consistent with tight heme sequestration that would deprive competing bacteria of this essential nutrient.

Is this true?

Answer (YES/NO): YES